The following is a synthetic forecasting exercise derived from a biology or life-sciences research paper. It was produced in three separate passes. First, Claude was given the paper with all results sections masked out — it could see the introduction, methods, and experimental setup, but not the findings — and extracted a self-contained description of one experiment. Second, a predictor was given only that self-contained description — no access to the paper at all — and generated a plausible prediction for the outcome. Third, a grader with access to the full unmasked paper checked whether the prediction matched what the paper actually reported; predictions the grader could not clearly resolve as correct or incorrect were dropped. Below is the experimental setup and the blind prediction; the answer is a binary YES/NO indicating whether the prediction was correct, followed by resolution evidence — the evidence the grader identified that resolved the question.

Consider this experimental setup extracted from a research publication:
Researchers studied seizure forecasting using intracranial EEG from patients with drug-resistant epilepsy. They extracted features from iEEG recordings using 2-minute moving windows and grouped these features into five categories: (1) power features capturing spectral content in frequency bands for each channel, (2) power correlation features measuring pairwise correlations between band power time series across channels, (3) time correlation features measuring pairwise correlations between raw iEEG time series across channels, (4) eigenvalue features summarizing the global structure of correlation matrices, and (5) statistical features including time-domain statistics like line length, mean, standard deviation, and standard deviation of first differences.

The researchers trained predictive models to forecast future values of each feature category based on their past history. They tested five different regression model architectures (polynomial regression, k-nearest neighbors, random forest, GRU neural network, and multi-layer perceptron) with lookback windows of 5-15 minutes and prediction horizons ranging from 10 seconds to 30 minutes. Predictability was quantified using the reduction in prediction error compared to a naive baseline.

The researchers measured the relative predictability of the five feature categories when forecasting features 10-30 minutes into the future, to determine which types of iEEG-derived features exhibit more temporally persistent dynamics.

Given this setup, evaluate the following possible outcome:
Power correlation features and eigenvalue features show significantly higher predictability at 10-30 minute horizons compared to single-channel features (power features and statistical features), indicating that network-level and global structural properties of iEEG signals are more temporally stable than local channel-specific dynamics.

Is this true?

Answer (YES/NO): NO